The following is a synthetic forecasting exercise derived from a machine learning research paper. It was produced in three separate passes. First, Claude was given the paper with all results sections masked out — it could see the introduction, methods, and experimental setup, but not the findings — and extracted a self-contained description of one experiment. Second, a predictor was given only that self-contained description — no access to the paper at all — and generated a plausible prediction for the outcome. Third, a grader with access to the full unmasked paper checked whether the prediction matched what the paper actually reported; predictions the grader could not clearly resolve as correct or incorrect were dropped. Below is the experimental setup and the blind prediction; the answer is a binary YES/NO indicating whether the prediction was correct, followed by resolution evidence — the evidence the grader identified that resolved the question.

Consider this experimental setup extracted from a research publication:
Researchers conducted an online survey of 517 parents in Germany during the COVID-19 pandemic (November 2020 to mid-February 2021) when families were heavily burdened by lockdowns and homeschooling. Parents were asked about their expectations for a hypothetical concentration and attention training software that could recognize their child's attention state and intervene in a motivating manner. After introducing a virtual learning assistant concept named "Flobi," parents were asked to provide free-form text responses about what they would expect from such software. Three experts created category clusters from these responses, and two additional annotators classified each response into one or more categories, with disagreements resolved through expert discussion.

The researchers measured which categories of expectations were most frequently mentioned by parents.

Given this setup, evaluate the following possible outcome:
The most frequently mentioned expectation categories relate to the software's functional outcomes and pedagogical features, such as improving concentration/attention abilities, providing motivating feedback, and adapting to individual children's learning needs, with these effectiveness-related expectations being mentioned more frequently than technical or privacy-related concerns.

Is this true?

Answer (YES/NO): NO